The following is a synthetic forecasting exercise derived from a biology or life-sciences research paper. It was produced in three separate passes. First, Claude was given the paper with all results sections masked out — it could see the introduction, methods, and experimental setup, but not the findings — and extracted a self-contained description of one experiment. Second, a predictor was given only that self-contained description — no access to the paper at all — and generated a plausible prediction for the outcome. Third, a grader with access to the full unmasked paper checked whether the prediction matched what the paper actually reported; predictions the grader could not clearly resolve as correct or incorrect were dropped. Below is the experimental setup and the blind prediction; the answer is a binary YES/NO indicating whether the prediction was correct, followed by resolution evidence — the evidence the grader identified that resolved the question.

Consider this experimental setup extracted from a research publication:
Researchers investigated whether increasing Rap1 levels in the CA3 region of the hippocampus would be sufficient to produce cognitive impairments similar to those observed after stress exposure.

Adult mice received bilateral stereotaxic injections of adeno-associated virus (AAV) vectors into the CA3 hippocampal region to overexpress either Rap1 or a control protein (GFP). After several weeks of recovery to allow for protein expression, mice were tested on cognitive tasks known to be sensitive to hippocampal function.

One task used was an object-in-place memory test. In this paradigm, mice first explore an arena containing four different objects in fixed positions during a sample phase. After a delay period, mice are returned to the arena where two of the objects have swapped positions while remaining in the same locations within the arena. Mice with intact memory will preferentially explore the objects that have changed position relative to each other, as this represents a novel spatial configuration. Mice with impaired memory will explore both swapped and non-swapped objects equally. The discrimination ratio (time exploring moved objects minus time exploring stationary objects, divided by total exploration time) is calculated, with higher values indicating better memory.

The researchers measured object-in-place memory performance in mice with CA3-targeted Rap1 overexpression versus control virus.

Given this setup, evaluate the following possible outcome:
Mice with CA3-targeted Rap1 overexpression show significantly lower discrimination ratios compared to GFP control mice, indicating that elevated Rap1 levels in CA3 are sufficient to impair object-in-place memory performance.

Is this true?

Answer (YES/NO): YES